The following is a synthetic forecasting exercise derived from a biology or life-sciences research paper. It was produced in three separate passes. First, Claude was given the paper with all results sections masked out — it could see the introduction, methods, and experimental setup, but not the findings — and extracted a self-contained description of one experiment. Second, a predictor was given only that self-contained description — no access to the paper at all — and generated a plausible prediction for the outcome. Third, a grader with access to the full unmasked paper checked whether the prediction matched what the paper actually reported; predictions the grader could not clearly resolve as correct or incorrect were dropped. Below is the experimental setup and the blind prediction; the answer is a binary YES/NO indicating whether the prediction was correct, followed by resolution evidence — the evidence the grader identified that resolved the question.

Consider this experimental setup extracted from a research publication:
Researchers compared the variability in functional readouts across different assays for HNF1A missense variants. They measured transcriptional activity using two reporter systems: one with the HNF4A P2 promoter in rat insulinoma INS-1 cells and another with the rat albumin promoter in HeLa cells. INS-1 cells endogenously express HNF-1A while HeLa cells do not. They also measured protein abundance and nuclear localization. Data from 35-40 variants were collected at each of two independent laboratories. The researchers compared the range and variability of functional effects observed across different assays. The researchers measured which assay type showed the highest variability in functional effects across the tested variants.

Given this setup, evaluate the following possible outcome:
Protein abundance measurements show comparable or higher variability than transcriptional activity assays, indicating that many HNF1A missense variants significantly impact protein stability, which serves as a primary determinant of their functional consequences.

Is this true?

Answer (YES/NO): NO